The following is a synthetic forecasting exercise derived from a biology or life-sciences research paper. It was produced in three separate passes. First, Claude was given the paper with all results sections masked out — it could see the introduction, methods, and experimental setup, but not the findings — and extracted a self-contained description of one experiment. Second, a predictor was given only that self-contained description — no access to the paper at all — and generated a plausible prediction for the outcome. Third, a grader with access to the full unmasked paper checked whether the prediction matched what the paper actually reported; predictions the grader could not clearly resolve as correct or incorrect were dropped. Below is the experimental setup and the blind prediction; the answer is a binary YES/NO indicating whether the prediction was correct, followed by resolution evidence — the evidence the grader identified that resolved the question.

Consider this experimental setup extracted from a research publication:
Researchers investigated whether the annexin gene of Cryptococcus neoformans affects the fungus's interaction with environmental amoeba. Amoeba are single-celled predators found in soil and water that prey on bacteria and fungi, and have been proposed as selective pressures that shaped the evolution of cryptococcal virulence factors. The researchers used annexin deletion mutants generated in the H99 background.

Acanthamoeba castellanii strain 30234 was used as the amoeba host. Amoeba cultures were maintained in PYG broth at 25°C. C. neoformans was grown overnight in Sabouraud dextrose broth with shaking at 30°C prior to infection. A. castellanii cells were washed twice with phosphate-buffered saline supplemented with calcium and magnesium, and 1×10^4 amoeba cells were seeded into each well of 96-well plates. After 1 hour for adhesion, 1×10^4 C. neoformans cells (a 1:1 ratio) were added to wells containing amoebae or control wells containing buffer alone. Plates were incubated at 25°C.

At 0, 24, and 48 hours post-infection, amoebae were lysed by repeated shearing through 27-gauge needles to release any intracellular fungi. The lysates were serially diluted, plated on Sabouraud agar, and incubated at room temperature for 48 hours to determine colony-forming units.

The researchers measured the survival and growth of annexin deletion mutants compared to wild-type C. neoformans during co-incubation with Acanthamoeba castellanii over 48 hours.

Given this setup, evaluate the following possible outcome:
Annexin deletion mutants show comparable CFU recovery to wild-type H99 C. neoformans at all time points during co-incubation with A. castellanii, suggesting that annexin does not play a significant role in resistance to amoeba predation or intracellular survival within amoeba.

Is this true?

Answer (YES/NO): YES